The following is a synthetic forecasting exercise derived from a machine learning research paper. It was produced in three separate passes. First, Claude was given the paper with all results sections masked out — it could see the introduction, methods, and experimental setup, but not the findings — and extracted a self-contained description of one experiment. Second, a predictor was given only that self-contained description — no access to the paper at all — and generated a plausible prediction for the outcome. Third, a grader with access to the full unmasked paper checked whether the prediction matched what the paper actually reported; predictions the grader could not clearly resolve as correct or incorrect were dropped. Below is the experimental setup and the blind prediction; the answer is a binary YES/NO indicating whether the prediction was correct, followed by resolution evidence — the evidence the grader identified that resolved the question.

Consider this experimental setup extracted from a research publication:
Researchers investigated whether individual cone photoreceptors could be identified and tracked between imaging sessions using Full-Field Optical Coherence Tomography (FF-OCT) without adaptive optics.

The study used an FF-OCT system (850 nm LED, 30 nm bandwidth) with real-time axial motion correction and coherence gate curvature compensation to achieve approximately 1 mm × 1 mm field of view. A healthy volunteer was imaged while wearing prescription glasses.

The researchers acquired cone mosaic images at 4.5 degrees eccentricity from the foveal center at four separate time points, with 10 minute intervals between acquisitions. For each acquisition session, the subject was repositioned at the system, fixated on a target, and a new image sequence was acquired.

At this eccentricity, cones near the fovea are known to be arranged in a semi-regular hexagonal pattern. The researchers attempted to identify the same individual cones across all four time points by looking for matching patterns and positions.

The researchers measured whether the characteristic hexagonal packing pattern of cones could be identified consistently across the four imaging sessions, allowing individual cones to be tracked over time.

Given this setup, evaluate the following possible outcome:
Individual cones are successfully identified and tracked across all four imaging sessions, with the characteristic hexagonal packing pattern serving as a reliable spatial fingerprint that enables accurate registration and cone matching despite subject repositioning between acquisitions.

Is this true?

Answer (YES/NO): YES